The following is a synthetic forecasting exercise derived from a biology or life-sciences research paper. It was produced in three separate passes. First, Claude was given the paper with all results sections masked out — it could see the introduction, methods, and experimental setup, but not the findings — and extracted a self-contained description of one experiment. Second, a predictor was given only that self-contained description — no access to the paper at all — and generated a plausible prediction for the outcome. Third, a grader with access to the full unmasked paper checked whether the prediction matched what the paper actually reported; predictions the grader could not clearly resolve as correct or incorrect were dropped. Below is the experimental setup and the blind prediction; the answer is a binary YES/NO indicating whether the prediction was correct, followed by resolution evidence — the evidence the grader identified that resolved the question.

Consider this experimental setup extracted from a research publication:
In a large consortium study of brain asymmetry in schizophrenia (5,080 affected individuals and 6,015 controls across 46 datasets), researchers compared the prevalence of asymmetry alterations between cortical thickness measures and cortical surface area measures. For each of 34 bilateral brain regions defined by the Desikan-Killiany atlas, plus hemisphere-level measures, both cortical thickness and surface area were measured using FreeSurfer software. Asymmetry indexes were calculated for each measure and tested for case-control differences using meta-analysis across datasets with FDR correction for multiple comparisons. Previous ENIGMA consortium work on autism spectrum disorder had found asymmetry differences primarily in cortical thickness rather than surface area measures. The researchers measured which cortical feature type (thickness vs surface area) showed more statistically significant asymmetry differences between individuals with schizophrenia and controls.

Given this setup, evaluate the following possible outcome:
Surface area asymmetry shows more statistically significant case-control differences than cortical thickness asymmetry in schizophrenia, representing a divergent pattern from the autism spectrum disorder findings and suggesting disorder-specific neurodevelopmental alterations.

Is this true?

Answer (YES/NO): NO